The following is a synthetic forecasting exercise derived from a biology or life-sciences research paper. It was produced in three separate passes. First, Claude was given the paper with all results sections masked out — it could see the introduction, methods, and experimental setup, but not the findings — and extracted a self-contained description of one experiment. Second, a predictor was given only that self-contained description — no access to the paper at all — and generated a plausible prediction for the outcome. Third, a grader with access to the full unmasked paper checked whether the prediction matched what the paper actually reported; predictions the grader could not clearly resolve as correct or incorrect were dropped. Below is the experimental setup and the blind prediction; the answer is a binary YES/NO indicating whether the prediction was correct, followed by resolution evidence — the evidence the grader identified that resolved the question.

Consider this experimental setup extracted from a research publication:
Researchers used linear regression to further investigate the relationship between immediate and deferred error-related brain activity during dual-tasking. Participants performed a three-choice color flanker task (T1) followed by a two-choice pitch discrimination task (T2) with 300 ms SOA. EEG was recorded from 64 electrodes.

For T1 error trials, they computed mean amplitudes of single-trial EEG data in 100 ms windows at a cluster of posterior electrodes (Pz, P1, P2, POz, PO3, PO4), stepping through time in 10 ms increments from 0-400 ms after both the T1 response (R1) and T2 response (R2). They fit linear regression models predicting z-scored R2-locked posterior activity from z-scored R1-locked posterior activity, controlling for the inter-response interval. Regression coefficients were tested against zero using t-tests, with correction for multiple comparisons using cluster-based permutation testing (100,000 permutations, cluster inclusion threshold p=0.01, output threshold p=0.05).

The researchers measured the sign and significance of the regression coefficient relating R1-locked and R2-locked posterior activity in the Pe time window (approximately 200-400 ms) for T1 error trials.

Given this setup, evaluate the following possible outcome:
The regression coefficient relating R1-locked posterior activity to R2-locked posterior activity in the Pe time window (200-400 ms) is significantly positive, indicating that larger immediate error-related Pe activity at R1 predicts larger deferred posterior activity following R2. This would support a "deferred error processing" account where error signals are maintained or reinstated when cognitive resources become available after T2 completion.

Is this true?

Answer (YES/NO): NO